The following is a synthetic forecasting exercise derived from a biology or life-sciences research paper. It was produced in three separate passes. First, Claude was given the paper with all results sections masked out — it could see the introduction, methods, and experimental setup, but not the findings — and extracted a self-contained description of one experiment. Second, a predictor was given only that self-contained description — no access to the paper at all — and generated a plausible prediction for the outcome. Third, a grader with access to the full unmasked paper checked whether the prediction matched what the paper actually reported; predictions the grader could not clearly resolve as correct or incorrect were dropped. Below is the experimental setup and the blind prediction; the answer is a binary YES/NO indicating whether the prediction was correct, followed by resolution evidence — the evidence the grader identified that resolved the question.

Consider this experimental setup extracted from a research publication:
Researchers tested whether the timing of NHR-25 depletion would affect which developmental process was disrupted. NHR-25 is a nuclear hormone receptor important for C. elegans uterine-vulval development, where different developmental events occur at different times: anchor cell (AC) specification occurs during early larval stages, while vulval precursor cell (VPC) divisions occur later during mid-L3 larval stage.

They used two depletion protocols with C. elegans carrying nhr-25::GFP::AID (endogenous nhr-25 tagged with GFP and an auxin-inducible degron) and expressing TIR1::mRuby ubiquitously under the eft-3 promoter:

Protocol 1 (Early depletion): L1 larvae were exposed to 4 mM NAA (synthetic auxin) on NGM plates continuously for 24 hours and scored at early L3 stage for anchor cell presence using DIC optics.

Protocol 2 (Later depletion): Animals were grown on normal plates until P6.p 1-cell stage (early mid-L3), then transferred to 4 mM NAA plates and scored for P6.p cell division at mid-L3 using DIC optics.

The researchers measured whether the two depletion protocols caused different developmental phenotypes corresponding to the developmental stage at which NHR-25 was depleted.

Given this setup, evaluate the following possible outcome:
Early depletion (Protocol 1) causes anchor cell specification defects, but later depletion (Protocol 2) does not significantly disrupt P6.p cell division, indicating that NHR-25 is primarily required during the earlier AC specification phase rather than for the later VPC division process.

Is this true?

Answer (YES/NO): NO